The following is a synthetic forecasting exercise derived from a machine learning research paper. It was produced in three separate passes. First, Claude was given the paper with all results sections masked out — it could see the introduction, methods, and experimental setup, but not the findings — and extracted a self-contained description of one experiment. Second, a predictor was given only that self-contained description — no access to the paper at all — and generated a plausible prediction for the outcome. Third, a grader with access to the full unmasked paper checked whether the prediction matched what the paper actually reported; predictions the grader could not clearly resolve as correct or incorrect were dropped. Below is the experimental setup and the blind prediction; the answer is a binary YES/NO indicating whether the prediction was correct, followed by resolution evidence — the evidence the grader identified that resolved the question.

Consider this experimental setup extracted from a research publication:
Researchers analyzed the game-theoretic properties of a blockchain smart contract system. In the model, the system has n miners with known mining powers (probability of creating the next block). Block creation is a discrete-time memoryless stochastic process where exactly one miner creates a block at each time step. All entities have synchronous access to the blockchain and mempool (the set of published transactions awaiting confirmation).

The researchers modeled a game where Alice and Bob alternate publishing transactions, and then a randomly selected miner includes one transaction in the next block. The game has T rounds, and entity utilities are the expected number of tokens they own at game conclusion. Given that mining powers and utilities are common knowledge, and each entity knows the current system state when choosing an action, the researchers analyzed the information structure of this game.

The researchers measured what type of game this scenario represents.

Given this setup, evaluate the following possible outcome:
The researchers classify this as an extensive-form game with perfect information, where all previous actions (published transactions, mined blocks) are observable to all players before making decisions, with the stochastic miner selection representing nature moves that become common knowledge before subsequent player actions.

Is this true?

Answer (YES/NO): YES